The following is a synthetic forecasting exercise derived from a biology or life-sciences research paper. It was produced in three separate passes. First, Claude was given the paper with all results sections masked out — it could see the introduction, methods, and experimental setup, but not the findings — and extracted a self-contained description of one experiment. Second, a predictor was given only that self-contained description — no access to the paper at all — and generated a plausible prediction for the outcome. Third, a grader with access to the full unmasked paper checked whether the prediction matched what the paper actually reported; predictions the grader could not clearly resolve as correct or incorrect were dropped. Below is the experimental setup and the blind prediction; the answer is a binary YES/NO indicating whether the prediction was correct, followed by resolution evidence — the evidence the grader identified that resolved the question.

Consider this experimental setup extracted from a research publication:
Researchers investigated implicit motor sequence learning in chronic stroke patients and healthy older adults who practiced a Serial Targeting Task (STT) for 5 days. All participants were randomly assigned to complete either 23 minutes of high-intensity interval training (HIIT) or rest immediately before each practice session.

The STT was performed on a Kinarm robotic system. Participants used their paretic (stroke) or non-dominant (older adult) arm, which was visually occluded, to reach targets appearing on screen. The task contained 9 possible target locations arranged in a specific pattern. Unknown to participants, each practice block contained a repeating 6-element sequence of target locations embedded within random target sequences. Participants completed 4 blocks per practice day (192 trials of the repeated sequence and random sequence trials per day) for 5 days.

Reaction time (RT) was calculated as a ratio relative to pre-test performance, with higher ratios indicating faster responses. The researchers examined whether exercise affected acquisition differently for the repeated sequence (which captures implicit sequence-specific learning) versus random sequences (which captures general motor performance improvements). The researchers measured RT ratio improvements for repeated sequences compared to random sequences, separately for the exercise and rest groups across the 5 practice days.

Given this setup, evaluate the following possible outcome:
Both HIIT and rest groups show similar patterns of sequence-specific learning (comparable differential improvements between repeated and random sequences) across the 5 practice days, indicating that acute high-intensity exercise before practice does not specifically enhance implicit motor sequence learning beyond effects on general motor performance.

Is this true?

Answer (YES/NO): NO